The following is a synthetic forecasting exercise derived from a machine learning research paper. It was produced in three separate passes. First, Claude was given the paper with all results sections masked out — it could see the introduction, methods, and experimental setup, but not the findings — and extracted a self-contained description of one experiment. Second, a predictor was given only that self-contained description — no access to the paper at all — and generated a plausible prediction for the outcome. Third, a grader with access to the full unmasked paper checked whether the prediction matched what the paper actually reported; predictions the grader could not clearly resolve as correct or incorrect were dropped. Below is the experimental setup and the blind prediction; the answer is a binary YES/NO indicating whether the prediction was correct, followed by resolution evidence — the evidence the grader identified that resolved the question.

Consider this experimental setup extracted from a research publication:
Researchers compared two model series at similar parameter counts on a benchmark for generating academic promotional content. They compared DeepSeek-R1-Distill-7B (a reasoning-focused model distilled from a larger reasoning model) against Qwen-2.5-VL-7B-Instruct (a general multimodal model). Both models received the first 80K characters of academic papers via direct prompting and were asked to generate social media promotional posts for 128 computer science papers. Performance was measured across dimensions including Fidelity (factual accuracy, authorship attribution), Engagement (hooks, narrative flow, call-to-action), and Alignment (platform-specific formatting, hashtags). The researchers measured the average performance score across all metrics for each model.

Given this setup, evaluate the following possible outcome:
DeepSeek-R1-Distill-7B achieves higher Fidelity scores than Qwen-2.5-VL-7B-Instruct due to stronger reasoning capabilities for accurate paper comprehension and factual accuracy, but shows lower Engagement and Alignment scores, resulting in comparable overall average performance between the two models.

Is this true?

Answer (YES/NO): NO